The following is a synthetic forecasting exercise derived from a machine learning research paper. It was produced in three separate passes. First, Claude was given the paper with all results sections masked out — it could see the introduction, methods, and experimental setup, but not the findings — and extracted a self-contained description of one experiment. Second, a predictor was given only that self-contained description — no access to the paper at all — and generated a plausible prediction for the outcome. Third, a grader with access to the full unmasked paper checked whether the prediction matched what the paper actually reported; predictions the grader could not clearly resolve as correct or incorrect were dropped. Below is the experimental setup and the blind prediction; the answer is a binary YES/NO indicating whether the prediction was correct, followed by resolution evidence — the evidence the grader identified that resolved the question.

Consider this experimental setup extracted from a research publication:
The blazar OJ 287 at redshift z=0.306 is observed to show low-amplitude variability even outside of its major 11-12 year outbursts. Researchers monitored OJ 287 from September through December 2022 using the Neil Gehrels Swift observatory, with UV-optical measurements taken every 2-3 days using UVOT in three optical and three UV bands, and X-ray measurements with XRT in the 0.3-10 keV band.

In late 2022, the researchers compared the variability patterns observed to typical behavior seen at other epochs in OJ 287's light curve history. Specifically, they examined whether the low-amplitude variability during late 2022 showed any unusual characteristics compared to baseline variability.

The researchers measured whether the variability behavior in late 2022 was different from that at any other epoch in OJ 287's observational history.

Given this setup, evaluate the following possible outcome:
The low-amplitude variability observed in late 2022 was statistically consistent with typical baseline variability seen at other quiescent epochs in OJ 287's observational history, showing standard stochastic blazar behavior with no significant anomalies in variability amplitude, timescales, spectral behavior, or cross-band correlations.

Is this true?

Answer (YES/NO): YES